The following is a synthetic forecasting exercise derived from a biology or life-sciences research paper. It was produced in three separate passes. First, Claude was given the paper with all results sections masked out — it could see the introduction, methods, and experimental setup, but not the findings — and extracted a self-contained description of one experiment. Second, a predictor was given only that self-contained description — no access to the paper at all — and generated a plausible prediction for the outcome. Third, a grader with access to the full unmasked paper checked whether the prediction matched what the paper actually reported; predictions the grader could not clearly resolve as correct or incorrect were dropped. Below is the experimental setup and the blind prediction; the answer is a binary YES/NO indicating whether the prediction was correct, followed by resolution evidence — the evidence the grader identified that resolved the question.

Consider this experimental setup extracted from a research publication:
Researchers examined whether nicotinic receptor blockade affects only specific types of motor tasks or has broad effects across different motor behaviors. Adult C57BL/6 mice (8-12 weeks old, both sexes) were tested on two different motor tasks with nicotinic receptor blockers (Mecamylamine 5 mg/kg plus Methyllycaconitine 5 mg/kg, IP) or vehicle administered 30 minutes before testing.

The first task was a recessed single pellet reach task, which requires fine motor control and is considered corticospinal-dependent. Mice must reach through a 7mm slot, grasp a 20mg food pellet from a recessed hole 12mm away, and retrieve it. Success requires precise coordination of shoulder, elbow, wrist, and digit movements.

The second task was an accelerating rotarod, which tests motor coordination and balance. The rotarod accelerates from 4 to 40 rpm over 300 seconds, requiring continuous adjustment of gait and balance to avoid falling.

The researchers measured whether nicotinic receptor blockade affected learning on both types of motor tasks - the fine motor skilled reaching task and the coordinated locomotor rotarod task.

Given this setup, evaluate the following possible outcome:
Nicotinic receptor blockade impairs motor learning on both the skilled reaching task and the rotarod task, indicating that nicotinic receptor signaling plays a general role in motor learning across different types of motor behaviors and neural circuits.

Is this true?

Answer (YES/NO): YES